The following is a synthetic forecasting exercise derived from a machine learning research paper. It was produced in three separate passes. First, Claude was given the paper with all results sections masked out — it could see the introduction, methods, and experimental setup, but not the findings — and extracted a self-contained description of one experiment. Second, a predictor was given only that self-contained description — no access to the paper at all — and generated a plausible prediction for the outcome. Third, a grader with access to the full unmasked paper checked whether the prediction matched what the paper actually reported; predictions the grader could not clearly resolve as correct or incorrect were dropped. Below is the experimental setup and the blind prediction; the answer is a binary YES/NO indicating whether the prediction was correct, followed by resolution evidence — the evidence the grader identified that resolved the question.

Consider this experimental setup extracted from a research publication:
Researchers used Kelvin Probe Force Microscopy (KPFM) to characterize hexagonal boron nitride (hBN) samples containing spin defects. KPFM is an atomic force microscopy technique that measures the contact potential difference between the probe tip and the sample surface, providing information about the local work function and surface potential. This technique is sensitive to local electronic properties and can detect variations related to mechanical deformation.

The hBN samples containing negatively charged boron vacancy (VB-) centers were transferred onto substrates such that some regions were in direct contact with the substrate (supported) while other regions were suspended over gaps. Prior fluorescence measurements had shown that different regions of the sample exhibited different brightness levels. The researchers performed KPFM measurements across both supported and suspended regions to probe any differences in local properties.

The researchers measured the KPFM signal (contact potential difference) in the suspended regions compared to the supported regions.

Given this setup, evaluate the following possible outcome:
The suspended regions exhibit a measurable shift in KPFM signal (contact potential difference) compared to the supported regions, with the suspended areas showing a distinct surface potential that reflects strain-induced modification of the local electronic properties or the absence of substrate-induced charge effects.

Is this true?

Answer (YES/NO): YES